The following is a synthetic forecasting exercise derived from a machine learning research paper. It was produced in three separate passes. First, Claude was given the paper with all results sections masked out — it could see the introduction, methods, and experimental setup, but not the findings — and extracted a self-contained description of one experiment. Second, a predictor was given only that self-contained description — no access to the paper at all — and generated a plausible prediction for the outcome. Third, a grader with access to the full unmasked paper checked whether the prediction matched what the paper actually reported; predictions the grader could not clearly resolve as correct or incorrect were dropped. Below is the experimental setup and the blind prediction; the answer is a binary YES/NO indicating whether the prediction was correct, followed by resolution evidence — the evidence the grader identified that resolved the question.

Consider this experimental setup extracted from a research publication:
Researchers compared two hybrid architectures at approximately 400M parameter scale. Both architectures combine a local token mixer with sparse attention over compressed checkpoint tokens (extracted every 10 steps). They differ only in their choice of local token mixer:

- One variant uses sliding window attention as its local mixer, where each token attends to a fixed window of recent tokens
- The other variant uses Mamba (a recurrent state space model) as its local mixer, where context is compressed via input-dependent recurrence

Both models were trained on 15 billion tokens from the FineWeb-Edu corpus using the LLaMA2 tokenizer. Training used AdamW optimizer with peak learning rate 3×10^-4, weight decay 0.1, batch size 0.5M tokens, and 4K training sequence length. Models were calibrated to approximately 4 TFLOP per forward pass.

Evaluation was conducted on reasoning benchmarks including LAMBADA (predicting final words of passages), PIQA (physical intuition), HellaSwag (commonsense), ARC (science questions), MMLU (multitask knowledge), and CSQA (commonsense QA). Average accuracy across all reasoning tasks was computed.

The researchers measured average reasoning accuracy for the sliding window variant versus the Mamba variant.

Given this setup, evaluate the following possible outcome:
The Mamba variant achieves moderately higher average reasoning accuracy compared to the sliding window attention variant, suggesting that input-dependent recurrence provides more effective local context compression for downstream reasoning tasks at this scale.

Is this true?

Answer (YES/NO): NO